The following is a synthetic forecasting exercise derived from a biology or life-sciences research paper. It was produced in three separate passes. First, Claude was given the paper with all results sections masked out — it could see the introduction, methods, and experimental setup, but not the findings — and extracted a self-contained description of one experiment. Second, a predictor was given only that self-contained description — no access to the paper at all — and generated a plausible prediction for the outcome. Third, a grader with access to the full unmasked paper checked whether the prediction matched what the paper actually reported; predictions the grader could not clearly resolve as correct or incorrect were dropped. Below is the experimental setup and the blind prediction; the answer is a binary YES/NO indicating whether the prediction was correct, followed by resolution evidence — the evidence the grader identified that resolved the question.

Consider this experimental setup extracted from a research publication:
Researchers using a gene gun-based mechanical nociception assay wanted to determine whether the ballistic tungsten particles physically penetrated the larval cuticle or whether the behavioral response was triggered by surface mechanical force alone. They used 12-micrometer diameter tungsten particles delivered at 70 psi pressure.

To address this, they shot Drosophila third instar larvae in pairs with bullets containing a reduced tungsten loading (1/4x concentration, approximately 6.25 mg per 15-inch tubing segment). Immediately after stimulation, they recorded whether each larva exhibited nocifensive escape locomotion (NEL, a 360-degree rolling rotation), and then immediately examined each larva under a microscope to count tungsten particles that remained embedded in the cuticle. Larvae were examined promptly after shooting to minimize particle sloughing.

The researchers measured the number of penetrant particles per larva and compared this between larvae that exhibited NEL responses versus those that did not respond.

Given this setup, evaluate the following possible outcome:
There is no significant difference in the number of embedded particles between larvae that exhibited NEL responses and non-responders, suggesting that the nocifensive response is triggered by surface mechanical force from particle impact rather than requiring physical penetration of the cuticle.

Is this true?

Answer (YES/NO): NO